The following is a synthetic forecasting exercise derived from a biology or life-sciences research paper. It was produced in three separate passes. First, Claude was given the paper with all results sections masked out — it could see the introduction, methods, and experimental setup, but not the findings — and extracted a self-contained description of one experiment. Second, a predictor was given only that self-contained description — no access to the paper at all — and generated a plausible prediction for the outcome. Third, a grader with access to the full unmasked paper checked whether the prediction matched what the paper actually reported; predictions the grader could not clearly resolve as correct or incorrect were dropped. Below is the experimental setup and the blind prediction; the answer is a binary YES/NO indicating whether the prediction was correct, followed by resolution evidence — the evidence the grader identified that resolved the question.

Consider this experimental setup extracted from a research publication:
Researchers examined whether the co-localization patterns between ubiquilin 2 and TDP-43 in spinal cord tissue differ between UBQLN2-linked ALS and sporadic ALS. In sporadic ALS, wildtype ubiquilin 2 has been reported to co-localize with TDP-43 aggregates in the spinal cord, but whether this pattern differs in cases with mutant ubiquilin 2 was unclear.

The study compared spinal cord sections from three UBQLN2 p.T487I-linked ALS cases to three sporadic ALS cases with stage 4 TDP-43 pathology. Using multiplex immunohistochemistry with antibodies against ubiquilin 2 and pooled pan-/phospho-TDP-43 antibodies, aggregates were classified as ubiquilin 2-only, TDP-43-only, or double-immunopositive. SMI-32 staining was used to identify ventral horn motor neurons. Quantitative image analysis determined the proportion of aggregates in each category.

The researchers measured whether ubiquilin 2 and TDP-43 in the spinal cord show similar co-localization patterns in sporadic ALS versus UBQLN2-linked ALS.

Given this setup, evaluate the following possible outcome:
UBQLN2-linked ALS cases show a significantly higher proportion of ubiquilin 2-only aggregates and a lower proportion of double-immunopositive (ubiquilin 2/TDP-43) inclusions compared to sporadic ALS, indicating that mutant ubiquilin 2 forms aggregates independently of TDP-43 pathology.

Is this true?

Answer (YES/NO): NO